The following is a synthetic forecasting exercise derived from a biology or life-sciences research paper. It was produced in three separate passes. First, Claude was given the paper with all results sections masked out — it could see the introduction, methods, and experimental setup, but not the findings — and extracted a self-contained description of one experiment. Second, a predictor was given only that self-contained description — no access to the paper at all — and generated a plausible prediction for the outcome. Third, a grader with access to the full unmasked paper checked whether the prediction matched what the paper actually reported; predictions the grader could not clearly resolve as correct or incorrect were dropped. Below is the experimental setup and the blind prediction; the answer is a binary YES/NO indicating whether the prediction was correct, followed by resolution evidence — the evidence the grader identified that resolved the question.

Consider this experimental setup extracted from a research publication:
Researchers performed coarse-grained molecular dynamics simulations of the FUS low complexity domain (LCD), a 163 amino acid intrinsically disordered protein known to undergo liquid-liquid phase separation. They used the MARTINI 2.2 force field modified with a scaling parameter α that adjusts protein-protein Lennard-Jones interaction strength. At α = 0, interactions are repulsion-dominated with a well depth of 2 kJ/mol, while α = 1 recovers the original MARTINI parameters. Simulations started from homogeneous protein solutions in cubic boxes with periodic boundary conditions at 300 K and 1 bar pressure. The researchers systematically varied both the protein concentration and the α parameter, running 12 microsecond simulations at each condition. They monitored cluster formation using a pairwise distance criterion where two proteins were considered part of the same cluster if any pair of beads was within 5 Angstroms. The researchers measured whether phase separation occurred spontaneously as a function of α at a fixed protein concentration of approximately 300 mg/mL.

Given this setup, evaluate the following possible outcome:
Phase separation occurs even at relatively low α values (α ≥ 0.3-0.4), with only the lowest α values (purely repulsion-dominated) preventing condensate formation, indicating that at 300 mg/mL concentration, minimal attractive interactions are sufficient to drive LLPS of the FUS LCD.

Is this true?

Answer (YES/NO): NO